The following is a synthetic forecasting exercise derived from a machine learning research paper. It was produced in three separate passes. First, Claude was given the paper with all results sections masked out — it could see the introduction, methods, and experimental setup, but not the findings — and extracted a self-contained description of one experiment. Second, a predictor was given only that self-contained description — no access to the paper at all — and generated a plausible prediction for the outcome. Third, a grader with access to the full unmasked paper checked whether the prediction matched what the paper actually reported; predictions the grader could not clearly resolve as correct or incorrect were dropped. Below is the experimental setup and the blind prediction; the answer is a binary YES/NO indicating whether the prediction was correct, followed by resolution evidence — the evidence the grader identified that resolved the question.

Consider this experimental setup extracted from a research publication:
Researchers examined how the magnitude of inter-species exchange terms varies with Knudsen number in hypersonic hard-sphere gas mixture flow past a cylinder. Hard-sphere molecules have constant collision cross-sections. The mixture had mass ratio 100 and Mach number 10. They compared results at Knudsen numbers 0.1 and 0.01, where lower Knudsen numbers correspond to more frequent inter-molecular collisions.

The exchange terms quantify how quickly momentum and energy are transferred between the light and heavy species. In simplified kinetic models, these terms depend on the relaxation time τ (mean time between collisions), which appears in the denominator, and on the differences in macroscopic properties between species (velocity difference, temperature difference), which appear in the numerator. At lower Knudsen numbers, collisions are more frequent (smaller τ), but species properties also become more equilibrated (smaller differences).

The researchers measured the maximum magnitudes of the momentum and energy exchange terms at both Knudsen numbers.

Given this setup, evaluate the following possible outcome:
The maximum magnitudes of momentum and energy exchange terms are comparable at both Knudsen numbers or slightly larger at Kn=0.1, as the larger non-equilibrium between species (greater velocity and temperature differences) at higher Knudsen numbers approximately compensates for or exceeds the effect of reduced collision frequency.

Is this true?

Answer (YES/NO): NO